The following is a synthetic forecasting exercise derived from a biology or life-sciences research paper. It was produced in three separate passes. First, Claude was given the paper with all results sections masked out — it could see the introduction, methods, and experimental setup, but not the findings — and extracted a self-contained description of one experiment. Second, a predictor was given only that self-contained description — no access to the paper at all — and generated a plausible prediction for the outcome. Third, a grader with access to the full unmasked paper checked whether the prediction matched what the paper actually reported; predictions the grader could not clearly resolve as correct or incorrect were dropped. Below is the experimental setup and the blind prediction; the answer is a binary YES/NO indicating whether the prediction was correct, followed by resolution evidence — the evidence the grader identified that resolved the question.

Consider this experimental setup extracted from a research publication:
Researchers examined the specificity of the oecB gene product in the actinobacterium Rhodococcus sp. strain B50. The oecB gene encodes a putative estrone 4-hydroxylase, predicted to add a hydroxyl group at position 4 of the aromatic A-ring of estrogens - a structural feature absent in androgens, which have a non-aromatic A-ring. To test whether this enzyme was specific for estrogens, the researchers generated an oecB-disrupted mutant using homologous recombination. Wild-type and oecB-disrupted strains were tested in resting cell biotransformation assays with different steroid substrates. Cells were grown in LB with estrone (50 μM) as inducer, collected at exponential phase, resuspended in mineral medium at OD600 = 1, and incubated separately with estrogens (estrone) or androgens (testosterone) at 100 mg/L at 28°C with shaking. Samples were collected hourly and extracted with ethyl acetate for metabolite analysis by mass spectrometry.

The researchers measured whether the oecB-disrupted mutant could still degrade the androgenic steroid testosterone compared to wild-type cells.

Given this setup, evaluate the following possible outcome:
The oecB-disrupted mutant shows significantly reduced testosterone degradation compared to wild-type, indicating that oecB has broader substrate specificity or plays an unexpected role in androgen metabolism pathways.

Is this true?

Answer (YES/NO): NO